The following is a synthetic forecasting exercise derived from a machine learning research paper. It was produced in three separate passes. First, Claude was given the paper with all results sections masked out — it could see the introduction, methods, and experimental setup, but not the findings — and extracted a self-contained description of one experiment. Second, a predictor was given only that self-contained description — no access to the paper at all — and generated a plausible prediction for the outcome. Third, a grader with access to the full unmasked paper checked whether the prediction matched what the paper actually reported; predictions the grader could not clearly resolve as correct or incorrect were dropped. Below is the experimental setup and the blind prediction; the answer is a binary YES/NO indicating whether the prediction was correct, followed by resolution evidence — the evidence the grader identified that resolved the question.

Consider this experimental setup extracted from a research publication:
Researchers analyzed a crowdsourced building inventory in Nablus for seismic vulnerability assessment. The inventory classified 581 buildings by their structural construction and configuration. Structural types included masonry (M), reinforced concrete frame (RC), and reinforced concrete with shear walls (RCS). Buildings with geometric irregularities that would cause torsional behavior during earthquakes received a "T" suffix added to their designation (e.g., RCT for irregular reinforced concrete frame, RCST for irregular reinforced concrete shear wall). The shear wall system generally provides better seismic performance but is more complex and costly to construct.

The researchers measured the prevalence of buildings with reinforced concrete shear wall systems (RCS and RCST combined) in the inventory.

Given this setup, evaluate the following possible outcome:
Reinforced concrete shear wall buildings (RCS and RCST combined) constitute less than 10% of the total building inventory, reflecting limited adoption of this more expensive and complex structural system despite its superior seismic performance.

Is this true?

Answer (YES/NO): YES